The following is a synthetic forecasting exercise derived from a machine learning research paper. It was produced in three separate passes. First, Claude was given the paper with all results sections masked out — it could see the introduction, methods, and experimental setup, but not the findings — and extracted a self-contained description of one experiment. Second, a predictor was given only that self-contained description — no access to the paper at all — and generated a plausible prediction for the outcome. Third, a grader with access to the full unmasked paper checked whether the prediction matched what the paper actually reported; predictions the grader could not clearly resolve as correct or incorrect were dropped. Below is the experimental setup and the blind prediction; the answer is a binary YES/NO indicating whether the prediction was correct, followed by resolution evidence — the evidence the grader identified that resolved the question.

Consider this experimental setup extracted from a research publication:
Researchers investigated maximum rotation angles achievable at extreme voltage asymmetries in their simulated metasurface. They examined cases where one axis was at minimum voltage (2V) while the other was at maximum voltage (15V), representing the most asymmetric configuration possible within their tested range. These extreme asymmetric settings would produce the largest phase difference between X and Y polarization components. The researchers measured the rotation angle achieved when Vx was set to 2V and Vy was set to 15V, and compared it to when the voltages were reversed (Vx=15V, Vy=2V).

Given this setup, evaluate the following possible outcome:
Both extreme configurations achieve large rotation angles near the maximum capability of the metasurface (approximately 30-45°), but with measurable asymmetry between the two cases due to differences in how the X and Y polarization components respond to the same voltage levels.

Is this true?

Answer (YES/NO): NO